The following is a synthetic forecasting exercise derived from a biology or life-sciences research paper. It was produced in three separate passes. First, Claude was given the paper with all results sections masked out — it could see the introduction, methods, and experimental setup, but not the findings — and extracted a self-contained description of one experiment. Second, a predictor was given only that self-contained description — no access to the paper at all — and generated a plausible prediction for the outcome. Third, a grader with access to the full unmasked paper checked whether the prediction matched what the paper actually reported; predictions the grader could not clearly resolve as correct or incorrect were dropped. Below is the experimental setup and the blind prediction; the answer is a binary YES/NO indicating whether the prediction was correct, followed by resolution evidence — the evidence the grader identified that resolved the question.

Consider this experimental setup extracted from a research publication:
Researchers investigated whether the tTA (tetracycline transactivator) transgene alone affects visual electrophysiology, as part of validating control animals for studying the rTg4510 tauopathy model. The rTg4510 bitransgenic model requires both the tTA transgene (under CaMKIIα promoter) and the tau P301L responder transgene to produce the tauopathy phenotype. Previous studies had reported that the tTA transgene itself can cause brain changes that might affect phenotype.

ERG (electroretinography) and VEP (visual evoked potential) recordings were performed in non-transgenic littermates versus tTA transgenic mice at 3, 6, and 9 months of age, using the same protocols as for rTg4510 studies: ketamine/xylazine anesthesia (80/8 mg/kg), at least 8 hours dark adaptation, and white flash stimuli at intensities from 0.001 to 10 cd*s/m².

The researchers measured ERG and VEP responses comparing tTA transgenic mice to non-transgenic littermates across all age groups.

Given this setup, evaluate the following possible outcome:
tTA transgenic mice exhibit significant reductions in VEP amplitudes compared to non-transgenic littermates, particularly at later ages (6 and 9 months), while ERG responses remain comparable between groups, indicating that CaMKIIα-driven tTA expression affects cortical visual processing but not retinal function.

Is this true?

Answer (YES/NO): NO